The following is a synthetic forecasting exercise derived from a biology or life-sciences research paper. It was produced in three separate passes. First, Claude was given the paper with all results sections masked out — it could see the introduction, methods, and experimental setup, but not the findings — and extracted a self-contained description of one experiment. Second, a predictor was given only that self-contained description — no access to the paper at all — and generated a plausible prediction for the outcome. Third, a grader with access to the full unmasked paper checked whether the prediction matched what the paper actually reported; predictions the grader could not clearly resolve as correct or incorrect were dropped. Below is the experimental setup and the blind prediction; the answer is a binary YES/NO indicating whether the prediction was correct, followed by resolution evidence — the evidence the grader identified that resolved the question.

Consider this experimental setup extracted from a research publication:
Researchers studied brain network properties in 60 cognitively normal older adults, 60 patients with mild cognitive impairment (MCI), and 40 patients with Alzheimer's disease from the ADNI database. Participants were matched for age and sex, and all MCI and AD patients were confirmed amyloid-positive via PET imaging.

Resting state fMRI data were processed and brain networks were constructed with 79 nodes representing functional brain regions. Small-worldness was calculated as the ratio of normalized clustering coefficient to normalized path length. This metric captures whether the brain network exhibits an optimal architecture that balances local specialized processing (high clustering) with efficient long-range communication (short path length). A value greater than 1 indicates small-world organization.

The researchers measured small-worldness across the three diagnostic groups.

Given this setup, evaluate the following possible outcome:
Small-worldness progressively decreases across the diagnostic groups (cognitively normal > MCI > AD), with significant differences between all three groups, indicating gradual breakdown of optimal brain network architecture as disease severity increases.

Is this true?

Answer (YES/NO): NO